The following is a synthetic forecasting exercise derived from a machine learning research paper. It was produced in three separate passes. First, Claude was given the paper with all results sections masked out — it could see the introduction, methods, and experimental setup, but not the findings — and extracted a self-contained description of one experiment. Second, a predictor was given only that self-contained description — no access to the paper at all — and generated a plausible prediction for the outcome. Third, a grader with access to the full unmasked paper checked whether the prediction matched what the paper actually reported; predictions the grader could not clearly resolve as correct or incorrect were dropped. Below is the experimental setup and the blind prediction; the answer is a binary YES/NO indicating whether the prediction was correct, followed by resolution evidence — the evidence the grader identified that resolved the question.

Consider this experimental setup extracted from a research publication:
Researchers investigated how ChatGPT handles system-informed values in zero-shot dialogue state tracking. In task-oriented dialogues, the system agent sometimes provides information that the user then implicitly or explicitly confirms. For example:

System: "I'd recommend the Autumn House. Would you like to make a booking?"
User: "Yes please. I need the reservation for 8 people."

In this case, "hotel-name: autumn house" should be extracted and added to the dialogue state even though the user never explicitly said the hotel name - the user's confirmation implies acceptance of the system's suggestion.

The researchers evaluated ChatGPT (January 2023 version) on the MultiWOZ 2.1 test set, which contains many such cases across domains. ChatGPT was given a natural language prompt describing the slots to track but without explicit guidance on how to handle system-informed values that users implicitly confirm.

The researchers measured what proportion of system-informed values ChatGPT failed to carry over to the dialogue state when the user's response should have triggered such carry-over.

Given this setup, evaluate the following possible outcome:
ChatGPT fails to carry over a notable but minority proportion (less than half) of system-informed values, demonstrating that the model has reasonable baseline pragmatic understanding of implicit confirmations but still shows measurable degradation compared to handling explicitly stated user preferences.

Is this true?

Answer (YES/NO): YES